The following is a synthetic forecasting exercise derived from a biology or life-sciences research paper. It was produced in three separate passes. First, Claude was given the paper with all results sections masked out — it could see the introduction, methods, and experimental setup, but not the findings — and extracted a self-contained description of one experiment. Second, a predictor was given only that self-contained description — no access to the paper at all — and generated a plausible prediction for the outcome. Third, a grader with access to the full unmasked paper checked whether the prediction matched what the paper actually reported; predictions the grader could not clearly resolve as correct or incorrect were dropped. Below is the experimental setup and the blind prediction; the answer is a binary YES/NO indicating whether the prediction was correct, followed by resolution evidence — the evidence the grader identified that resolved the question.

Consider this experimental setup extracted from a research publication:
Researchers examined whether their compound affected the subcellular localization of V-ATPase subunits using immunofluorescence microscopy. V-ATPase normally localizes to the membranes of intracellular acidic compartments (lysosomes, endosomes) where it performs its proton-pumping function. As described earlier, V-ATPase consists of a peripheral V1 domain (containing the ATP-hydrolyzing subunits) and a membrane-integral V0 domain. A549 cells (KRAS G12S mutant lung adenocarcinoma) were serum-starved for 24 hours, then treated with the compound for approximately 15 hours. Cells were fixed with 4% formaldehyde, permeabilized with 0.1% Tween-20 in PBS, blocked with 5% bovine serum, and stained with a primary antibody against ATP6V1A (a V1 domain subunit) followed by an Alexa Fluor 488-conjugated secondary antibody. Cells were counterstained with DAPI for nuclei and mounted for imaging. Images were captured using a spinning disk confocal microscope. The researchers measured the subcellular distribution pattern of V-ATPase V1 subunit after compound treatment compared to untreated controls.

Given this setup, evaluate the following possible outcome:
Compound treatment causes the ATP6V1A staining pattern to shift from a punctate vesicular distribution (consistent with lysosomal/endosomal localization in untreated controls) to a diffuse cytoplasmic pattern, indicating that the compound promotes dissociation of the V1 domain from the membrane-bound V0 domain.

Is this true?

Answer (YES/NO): NO